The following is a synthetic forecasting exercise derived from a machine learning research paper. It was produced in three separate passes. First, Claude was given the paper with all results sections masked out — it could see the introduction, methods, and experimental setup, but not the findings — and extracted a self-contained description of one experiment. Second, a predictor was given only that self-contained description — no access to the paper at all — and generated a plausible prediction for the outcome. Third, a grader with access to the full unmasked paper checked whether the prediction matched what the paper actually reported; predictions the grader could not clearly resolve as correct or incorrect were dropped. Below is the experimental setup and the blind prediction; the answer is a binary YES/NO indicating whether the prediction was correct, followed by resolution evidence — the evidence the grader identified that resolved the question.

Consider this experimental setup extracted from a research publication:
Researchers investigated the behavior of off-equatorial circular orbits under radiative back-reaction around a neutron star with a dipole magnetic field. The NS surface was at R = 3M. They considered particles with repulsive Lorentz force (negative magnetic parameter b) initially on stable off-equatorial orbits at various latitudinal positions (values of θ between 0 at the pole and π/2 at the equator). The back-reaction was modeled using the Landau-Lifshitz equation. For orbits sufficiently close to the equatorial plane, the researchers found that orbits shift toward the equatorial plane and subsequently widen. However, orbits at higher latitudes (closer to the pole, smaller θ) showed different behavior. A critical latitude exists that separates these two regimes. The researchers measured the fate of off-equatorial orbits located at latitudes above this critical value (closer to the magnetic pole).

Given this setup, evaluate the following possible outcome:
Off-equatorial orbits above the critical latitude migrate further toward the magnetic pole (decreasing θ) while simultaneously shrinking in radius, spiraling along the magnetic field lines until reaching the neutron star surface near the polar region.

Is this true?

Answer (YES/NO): NO